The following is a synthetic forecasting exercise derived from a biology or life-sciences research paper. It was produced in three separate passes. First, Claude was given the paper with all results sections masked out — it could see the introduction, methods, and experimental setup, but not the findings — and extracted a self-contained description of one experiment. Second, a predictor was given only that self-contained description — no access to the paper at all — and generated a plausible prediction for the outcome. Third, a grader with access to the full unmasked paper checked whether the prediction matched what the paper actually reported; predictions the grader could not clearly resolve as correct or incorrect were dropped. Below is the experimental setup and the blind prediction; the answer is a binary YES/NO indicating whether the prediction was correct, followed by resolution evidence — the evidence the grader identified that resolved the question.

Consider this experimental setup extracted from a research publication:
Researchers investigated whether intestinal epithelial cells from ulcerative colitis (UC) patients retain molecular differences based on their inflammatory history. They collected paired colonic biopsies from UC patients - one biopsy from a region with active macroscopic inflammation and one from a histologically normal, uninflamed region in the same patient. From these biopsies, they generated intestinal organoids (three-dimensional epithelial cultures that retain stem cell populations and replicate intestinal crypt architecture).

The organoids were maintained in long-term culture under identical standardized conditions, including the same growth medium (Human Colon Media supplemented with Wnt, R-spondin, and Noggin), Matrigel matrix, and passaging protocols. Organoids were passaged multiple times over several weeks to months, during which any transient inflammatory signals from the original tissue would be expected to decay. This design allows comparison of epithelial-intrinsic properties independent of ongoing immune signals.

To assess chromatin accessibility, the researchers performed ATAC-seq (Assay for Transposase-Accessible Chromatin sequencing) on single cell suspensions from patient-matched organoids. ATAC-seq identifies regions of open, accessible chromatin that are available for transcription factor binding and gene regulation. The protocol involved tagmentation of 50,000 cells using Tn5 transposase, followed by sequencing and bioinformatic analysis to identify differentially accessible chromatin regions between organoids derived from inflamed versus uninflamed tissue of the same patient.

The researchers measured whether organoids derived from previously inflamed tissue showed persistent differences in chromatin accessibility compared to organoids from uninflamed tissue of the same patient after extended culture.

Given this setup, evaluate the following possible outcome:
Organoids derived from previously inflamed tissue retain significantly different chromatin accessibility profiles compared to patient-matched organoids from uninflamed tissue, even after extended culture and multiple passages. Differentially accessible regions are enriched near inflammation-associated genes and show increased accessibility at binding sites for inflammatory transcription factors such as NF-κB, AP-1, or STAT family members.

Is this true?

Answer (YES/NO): YES